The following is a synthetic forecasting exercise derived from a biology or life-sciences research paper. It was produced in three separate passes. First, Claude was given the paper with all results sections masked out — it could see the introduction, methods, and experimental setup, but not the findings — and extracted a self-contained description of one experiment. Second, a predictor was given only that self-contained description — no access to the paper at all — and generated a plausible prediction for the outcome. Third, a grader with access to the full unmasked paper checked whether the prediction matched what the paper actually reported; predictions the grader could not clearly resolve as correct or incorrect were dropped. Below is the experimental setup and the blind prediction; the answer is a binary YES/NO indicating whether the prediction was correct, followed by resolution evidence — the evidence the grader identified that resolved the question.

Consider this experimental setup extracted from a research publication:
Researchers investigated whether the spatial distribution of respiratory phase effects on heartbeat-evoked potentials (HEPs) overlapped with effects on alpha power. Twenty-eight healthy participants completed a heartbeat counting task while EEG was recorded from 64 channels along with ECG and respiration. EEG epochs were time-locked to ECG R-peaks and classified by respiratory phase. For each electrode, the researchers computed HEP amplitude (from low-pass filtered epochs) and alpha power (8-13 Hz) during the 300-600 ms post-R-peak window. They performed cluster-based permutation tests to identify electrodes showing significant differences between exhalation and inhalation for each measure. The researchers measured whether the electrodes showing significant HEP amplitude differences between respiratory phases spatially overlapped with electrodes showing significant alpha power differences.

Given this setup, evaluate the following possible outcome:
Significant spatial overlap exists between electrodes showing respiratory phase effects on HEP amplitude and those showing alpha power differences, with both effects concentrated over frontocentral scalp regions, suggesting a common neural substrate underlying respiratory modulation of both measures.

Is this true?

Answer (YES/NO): YES